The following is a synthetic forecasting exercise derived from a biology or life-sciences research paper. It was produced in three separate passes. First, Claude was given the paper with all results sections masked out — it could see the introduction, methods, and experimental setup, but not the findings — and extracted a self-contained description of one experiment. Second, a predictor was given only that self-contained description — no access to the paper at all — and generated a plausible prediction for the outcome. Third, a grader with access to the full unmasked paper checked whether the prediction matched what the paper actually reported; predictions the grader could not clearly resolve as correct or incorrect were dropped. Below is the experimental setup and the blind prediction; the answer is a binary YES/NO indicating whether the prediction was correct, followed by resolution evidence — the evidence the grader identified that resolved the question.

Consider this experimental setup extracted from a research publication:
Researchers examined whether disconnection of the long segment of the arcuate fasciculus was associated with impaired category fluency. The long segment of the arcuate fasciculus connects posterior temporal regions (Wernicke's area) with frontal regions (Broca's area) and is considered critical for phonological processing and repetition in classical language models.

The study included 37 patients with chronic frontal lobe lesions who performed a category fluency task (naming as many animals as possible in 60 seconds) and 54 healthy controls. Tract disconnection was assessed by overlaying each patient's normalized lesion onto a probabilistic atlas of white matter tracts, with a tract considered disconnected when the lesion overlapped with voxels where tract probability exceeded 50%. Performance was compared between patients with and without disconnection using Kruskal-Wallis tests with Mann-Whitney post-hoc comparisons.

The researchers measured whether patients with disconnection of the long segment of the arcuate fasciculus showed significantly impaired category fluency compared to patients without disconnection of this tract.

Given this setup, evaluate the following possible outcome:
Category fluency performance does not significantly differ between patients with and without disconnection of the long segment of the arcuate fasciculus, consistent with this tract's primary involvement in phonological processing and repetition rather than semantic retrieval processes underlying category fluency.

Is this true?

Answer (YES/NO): NO